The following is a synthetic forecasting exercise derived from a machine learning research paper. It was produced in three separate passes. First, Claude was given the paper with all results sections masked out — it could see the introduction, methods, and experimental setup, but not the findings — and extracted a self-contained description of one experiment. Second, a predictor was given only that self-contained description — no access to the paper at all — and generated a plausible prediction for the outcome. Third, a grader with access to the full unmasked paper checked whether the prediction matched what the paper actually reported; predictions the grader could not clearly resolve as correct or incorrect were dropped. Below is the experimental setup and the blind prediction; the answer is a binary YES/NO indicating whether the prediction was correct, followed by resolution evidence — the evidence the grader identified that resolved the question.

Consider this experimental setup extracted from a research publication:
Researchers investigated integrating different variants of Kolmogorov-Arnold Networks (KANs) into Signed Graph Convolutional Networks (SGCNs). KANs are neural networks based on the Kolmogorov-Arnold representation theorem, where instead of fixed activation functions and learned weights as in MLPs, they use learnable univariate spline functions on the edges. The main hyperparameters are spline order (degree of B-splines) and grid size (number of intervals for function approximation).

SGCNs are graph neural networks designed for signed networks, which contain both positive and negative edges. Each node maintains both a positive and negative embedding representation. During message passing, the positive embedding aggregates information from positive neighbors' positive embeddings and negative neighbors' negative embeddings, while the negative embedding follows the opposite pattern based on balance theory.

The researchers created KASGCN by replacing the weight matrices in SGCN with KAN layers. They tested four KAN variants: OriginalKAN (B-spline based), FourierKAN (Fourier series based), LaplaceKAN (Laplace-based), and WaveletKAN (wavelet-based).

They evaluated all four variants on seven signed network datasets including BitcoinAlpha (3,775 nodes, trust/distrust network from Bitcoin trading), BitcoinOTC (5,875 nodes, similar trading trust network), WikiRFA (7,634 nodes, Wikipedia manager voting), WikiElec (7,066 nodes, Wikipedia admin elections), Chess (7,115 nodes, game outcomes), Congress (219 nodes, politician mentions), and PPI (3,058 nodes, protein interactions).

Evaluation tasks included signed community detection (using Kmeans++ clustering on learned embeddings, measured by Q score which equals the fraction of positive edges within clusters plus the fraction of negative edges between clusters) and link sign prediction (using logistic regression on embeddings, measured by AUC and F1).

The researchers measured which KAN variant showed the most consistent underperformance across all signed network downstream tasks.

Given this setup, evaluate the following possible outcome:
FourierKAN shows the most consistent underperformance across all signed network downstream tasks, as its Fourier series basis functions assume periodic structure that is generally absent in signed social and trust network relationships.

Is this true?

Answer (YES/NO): NO